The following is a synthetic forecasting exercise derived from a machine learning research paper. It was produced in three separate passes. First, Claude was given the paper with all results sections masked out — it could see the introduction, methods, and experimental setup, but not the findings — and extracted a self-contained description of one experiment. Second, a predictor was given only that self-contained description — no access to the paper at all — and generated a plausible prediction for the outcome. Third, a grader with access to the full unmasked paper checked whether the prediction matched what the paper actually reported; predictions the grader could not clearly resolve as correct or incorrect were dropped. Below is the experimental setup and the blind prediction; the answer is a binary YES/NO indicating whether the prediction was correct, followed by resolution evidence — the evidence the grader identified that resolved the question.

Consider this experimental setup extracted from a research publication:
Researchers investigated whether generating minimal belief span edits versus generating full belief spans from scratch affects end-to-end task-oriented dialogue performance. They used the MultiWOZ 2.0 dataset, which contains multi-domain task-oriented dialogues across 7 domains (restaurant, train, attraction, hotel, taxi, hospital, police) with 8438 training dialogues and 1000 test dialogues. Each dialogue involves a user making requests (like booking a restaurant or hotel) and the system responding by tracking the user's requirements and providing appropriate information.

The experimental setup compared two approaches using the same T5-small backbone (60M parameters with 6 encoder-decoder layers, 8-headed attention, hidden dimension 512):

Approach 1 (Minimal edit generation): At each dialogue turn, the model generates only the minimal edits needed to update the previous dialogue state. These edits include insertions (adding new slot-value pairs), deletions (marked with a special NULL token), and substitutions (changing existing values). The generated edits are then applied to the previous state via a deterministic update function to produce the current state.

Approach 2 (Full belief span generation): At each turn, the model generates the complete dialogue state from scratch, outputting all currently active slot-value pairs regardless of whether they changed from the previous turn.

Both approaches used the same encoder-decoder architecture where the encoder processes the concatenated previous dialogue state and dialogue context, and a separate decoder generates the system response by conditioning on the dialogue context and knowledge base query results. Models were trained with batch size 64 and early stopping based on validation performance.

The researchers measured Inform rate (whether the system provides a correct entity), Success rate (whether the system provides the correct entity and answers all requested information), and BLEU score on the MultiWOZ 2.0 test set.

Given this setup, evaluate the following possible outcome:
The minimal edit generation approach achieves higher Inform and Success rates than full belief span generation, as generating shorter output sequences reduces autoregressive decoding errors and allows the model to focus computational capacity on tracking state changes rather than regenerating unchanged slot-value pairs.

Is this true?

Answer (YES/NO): YES